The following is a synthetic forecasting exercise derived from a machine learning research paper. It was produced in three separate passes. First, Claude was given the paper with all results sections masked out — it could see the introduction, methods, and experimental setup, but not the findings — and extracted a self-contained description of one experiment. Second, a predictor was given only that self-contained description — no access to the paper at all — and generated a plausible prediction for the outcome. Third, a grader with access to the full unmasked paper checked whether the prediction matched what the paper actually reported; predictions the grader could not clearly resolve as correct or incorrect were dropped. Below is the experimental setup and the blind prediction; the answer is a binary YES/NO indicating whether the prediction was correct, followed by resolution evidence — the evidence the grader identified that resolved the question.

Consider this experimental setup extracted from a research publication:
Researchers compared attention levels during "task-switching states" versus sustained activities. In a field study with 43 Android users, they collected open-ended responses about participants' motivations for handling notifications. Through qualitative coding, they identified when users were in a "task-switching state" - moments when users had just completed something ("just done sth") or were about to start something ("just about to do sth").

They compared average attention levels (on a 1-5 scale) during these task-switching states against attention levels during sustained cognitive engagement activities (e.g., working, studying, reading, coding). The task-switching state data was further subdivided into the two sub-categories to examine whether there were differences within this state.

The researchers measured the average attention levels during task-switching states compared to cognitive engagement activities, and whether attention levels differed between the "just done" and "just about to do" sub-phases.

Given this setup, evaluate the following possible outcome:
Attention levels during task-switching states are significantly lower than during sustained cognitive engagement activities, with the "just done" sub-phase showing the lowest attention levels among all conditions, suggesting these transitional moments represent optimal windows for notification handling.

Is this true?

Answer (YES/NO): NO